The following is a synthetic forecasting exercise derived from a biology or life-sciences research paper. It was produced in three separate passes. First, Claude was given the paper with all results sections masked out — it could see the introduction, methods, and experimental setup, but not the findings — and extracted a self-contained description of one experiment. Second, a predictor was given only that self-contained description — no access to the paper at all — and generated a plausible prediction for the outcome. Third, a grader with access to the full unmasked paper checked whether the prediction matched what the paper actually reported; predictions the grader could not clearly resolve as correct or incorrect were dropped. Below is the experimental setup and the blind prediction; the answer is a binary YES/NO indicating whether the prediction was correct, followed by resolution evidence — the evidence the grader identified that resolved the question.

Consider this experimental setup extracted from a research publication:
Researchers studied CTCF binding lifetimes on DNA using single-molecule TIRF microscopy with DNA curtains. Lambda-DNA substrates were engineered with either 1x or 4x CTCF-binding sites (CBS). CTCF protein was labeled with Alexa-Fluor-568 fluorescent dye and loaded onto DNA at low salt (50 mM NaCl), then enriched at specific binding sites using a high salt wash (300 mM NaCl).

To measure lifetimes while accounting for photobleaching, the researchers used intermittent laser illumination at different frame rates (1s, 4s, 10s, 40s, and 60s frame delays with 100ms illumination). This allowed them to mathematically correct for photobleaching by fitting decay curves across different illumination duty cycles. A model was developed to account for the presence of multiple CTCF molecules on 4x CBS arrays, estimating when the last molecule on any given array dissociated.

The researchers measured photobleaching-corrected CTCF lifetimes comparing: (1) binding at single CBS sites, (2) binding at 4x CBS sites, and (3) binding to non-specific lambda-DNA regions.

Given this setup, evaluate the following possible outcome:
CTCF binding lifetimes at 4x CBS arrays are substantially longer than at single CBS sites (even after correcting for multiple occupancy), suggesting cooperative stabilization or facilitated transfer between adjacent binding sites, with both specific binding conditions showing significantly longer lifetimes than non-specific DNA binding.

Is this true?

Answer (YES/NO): NO